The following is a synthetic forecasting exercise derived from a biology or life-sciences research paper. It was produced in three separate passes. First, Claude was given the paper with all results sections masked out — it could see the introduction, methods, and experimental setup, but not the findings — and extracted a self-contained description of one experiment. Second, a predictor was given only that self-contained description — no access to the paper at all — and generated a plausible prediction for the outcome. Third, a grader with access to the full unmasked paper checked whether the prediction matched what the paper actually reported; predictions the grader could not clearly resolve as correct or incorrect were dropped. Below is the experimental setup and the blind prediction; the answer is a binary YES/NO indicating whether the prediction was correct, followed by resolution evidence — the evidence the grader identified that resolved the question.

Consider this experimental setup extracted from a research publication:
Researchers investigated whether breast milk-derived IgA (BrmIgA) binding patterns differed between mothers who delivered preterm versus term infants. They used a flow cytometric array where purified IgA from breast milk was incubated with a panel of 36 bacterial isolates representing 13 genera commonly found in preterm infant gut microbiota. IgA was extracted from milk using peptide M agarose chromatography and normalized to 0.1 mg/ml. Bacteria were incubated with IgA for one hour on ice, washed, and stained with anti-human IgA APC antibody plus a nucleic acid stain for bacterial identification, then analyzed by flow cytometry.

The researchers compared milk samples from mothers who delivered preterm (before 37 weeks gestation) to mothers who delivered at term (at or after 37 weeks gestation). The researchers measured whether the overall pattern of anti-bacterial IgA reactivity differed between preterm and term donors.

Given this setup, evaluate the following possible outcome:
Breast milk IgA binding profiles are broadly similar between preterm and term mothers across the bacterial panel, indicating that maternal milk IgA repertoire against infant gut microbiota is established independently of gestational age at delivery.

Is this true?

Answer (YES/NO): YES